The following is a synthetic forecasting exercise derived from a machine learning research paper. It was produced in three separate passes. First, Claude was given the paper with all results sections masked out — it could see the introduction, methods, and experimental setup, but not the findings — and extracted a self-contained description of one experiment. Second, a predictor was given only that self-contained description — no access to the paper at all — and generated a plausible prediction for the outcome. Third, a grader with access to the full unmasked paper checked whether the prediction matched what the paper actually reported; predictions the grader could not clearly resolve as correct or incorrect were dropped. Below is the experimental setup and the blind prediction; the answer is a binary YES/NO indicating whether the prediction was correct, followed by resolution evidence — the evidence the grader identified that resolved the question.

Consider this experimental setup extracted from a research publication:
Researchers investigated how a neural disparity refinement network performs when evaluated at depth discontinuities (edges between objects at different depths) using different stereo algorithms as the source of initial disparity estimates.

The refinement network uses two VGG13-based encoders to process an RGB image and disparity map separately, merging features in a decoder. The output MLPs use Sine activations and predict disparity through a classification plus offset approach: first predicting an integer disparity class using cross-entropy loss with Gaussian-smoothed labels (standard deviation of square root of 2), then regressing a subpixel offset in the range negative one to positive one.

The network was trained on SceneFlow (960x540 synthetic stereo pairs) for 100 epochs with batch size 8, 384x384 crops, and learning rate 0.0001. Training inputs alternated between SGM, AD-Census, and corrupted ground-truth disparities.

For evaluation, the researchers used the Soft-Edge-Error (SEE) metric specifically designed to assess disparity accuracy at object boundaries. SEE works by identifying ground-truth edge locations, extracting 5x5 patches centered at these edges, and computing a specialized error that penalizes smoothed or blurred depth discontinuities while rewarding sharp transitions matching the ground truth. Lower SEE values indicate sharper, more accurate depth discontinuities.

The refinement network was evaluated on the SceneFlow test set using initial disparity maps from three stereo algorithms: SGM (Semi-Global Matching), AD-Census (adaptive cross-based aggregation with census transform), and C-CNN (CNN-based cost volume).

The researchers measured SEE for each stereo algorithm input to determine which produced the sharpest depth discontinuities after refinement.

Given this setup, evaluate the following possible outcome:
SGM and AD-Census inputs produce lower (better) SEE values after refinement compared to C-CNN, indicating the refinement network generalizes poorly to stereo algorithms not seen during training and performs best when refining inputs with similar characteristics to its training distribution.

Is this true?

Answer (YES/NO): NO